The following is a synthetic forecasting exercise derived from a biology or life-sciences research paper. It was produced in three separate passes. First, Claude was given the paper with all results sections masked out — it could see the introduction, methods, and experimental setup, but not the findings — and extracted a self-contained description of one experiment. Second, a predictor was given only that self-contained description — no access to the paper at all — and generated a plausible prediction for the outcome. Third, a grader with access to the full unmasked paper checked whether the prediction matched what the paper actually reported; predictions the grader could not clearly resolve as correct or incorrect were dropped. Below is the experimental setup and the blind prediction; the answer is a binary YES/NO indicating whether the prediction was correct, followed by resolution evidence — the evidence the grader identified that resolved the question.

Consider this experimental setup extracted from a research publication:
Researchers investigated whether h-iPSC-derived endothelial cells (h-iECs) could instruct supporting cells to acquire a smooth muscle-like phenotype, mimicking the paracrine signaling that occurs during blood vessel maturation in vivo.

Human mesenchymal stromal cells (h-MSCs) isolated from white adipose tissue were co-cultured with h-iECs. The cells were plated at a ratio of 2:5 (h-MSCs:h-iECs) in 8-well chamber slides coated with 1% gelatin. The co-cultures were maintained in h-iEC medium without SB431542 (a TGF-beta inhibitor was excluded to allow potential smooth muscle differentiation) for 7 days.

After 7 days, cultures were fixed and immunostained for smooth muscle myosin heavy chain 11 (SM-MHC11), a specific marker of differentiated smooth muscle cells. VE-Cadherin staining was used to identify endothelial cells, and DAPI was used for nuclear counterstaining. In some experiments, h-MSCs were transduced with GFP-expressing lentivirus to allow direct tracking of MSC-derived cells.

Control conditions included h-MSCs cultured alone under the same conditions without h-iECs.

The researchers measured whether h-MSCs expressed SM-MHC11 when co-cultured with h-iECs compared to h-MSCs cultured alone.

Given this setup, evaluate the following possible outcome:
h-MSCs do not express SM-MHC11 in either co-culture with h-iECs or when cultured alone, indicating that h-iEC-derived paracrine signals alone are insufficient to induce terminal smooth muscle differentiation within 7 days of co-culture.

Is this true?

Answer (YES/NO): NO